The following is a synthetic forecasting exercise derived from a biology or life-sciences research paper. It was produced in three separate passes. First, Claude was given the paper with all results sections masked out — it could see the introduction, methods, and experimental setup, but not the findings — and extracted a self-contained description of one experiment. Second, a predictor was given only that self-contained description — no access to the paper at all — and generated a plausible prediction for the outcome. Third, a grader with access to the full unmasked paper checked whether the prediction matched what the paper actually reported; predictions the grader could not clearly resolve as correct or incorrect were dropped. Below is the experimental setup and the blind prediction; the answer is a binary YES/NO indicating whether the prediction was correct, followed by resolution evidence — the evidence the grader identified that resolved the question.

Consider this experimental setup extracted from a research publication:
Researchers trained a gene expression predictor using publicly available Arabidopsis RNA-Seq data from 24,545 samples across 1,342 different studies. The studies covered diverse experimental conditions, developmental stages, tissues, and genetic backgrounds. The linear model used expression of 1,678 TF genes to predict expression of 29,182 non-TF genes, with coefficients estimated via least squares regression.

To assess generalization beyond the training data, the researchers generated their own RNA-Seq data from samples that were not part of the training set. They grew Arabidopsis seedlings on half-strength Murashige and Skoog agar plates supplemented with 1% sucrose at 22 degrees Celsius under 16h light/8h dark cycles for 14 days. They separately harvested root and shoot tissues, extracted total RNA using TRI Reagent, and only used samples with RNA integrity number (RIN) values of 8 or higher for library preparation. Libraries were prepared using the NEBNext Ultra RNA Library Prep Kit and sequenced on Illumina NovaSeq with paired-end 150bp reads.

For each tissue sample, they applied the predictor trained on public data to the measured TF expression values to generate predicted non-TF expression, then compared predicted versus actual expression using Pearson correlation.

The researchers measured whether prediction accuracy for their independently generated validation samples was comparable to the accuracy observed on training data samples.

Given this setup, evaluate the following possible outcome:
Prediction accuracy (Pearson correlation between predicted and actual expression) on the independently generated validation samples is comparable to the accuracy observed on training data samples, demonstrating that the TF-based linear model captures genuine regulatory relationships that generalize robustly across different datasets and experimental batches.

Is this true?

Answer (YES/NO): YES